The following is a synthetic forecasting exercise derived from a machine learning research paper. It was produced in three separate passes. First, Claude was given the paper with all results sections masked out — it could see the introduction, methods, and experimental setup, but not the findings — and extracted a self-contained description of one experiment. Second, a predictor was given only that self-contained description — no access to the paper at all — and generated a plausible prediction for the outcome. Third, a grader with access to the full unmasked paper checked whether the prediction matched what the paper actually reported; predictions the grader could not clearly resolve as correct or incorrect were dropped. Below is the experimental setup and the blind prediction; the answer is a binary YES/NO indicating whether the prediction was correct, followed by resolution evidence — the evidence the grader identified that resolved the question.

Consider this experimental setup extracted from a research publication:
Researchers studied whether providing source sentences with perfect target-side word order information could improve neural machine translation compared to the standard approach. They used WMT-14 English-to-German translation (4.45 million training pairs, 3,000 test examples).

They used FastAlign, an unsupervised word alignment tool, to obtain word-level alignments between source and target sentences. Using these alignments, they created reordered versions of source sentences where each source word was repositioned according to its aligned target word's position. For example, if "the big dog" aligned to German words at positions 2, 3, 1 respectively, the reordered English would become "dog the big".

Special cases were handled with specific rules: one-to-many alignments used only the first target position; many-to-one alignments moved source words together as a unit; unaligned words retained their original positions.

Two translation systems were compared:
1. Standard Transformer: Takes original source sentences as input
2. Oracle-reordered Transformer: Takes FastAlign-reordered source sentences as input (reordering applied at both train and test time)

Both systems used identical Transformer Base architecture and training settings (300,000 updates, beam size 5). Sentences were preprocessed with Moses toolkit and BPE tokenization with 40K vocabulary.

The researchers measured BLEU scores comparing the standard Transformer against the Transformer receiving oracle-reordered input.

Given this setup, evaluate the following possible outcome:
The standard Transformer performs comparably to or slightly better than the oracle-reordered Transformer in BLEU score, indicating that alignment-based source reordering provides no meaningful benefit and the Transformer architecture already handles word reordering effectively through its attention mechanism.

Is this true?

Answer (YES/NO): NO